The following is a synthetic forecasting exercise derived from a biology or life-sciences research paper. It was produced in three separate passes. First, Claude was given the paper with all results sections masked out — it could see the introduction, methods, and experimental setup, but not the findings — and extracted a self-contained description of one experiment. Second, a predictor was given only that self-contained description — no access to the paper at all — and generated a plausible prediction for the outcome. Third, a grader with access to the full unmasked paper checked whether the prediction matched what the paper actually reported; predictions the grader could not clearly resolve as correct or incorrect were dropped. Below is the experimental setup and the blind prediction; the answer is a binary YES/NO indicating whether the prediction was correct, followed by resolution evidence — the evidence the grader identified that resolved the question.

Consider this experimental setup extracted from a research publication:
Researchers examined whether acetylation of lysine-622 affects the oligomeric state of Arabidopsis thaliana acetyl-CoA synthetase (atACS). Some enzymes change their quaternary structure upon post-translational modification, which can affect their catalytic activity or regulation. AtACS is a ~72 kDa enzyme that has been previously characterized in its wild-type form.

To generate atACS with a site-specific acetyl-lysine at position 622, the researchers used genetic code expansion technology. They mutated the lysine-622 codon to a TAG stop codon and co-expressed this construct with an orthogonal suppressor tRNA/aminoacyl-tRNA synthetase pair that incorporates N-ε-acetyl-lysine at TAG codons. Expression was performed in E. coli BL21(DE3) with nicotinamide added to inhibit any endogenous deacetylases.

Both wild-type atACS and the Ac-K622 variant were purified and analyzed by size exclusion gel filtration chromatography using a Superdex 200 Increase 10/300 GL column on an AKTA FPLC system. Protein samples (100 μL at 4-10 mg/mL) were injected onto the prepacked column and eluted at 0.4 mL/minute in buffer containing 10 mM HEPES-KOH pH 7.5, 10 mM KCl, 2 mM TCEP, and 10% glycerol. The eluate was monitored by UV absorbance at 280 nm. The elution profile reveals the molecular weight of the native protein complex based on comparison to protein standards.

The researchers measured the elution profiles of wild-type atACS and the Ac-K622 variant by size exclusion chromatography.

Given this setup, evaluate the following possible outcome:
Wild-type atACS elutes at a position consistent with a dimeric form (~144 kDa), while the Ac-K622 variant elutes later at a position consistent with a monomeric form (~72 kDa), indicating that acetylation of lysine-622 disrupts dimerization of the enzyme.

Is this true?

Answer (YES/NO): NO